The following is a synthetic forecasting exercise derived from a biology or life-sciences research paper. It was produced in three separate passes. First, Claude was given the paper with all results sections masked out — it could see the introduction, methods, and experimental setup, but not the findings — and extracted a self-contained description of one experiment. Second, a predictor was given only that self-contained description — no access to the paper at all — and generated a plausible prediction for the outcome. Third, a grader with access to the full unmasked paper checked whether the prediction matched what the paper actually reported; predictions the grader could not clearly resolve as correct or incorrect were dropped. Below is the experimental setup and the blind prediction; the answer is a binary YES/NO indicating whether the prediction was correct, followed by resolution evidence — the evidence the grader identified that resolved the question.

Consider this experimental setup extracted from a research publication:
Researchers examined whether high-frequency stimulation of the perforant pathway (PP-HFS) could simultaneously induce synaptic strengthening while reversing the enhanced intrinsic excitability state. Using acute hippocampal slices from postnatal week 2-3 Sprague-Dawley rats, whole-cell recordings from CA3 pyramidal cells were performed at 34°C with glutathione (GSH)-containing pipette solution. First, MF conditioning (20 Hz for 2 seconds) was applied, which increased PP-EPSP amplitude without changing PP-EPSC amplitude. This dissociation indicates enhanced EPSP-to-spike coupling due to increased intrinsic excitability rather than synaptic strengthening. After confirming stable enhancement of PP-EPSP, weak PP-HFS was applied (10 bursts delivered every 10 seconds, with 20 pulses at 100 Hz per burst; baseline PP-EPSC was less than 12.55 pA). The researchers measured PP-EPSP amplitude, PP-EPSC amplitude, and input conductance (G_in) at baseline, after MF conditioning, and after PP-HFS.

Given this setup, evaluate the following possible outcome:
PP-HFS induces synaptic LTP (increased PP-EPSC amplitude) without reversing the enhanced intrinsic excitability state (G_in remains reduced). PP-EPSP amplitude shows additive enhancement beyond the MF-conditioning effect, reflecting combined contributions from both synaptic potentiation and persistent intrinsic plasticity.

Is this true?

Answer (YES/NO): NO